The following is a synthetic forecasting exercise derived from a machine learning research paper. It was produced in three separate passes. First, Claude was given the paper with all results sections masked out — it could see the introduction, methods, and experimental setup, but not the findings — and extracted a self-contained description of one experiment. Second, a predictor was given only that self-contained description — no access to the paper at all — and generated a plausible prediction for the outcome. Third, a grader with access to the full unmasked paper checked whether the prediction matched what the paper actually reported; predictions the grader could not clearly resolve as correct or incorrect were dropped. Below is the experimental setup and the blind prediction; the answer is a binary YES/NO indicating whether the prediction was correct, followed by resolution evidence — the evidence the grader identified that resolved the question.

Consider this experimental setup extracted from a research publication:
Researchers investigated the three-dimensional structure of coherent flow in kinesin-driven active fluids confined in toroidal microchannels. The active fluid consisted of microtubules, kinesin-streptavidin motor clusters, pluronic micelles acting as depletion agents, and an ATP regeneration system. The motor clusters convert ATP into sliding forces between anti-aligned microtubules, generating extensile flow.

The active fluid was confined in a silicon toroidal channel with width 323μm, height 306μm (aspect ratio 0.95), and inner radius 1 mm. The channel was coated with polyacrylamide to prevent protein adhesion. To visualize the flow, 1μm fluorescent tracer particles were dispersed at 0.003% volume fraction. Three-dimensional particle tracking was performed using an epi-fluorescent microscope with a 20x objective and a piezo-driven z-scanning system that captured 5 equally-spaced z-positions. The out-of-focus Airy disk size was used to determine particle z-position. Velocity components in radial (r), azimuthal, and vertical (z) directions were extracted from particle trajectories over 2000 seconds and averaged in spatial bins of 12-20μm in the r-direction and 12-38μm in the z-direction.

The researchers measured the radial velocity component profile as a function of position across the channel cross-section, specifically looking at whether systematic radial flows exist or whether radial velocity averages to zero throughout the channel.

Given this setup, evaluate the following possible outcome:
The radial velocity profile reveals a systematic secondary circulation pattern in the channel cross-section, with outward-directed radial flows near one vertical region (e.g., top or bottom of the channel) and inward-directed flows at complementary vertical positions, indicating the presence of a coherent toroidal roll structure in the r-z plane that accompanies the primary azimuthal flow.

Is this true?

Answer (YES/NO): NO